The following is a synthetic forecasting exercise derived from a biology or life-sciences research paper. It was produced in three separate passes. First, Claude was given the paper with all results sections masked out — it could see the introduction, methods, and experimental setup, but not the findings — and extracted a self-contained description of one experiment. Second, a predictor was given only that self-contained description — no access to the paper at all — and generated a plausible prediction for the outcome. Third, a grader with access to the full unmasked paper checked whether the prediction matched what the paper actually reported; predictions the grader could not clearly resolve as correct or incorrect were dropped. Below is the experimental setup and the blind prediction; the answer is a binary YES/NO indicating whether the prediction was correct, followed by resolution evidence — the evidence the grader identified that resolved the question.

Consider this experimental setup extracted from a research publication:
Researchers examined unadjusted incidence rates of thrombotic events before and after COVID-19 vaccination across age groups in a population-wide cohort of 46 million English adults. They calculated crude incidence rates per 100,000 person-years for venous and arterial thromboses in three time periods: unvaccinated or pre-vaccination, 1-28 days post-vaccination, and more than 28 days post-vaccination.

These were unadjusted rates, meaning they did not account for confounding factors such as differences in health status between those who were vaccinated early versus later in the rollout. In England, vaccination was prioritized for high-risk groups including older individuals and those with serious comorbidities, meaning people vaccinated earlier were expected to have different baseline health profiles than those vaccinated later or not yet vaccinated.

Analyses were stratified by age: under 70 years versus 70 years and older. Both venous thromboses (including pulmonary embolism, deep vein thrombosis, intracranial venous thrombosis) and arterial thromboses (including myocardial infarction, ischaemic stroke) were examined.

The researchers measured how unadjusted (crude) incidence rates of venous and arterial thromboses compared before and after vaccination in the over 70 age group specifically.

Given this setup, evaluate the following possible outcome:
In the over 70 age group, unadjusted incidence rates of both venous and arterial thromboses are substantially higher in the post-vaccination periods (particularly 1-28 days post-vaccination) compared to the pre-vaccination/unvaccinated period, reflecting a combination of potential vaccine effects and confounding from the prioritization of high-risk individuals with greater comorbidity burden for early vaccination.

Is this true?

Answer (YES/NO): NO